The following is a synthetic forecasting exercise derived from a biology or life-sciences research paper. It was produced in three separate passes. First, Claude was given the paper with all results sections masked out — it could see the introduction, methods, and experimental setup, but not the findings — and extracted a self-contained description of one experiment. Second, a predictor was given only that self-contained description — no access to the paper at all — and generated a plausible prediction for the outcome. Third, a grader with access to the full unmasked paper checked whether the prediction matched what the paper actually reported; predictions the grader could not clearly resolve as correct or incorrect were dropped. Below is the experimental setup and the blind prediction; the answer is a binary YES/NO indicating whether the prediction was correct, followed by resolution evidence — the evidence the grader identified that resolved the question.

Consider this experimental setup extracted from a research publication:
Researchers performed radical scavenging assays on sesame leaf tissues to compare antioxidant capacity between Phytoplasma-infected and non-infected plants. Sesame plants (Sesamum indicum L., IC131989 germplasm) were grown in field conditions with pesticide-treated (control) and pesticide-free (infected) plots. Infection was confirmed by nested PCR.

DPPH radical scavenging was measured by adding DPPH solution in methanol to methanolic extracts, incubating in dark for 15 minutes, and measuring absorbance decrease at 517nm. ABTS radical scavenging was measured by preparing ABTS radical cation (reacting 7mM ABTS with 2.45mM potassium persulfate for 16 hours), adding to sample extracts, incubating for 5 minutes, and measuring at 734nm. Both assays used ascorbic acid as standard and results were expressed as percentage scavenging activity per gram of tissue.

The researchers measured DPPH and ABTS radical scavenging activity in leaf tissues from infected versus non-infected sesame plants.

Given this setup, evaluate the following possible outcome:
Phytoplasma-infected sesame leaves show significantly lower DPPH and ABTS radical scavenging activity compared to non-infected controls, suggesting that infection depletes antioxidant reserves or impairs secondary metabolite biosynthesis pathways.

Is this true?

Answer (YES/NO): NO